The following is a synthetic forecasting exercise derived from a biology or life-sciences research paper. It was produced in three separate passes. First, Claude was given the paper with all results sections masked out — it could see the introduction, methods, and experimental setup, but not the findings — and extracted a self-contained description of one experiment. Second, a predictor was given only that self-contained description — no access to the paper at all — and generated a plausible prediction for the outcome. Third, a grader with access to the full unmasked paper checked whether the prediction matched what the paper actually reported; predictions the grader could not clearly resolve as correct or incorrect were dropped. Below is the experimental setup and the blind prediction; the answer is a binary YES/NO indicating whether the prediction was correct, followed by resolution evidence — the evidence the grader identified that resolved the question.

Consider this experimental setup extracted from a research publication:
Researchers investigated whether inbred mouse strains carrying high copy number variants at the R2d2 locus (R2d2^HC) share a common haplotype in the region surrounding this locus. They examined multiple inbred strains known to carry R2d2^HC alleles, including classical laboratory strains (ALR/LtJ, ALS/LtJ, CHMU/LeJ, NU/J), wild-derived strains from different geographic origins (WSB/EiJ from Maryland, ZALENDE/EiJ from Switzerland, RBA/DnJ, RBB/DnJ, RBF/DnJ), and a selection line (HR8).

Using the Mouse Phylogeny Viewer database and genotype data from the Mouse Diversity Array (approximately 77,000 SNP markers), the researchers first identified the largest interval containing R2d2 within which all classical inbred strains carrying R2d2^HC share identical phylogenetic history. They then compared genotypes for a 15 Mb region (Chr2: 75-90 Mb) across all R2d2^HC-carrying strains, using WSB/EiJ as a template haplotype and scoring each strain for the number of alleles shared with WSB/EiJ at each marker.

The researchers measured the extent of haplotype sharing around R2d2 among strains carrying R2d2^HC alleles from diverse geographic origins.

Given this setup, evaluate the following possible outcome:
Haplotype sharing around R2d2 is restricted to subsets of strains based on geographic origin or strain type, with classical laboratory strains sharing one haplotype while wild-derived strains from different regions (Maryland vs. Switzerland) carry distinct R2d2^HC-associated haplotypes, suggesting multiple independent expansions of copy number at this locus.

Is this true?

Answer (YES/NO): NO